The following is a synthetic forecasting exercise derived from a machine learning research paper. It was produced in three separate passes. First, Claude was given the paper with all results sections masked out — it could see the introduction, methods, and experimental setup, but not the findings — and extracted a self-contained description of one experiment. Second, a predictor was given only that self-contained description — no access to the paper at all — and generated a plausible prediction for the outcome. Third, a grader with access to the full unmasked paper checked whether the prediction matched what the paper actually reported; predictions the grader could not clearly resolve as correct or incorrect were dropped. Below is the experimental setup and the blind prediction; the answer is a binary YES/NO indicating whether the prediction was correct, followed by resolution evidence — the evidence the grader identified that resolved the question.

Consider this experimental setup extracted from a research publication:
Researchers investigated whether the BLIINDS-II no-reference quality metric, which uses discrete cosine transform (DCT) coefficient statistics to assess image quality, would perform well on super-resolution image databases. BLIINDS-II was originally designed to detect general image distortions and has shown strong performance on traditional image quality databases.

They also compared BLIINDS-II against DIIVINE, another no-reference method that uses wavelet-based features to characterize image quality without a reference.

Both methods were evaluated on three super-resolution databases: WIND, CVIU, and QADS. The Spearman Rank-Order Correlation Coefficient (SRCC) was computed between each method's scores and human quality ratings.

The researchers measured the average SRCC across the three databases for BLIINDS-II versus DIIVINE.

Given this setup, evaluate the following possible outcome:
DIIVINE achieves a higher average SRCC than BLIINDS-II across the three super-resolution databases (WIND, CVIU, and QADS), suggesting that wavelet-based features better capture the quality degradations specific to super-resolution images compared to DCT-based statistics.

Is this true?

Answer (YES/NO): YES